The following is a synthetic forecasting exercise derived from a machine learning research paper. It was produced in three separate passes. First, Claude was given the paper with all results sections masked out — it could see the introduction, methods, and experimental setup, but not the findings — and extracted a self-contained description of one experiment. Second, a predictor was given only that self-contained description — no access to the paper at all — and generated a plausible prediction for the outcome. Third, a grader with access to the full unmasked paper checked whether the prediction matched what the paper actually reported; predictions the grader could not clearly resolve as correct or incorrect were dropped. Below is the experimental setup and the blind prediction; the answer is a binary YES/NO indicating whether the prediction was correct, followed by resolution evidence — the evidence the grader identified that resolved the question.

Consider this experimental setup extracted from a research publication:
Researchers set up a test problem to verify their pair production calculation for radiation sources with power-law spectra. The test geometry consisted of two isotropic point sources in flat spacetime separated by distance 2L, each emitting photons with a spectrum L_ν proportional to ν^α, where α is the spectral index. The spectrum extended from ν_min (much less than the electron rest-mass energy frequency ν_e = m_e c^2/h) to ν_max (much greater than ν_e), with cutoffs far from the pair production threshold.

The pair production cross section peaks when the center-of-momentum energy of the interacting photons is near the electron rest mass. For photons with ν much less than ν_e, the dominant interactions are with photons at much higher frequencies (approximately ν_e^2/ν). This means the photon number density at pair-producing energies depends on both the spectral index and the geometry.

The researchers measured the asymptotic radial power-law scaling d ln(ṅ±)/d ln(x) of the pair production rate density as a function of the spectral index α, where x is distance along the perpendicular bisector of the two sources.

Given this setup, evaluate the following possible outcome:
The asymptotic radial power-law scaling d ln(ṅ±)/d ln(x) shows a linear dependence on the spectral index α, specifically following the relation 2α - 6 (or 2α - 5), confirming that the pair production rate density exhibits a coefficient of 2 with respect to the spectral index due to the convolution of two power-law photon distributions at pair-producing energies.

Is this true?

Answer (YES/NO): YES